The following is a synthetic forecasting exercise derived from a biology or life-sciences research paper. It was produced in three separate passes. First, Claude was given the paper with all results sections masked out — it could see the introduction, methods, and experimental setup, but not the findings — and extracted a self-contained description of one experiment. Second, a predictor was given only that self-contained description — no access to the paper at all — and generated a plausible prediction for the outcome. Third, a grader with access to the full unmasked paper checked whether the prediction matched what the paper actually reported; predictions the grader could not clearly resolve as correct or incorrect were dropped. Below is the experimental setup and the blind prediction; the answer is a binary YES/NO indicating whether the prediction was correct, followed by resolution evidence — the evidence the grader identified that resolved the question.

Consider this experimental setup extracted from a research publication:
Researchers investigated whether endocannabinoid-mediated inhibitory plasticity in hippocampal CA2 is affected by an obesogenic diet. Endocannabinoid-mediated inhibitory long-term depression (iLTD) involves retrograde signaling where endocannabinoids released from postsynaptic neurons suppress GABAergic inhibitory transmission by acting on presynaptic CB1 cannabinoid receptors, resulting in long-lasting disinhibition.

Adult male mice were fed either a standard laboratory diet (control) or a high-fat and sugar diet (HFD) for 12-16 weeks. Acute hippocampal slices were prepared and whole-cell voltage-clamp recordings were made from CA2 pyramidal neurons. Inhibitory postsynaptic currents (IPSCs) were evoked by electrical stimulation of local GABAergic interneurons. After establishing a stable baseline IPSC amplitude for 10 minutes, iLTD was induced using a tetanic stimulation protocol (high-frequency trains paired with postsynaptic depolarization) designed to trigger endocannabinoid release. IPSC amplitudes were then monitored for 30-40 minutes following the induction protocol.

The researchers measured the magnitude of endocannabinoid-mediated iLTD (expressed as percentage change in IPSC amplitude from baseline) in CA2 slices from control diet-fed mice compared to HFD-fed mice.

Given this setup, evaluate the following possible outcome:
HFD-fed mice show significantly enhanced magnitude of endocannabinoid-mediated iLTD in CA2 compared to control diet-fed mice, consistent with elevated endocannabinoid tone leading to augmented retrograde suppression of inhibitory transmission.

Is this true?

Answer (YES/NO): NO